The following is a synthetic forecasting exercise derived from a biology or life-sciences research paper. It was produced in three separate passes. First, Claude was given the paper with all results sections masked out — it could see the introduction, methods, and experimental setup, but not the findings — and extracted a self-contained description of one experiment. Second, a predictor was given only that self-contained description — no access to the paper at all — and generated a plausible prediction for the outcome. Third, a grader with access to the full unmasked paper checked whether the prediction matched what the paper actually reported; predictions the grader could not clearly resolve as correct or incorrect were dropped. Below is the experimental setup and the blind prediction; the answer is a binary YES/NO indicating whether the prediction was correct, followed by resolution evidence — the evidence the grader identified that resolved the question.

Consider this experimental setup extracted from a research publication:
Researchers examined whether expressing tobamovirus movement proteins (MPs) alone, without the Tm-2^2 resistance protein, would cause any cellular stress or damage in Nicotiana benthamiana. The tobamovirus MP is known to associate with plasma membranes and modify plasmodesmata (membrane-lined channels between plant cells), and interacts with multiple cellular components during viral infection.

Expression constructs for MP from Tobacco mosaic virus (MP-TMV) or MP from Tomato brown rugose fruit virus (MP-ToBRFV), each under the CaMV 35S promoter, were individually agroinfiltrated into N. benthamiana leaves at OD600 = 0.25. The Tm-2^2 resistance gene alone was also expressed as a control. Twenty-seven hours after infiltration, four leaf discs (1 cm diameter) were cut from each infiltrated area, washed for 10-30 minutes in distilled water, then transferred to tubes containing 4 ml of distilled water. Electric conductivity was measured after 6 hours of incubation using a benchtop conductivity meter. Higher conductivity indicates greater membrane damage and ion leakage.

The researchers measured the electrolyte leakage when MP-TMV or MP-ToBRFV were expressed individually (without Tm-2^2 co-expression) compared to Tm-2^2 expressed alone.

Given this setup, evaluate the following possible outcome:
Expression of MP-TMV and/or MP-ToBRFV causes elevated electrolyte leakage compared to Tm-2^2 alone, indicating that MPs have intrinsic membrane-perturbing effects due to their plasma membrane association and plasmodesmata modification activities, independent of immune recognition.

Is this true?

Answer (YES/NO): NO